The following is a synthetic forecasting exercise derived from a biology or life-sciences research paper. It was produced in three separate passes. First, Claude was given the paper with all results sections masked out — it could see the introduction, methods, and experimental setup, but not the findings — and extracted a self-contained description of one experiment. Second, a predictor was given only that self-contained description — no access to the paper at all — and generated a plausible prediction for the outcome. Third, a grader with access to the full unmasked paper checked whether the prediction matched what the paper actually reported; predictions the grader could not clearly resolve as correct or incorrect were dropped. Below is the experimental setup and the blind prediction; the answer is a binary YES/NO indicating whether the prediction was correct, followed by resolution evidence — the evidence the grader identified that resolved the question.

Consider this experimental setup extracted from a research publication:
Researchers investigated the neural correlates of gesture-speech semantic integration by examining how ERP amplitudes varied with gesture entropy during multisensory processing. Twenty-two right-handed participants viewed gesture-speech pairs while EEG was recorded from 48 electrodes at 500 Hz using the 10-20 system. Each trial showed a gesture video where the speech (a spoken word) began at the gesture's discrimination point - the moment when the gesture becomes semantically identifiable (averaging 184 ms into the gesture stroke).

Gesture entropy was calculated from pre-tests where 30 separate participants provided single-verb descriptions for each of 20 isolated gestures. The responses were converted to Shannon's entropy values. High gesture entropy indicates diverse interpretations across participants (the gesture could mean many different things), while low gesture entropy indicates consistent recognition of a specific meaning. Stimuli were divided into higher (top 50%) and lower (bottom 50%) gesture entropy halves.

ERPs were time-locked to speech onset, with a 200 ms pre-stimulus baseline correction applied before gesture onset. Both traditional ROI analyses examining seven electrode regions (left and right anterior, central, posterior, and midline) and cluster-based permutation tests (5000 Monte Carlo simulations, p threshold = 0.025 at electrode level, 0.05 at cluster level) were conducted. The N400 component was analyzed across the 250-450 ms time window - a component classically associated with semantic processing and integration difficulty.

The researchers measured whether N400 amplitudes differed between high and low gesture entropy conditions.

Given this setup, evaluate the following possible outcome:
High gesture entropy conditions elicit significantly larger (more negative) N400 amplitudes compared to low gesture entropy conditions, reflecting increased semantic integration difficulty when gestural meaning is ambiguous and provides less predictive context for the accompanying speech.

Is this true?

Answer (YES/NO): NO